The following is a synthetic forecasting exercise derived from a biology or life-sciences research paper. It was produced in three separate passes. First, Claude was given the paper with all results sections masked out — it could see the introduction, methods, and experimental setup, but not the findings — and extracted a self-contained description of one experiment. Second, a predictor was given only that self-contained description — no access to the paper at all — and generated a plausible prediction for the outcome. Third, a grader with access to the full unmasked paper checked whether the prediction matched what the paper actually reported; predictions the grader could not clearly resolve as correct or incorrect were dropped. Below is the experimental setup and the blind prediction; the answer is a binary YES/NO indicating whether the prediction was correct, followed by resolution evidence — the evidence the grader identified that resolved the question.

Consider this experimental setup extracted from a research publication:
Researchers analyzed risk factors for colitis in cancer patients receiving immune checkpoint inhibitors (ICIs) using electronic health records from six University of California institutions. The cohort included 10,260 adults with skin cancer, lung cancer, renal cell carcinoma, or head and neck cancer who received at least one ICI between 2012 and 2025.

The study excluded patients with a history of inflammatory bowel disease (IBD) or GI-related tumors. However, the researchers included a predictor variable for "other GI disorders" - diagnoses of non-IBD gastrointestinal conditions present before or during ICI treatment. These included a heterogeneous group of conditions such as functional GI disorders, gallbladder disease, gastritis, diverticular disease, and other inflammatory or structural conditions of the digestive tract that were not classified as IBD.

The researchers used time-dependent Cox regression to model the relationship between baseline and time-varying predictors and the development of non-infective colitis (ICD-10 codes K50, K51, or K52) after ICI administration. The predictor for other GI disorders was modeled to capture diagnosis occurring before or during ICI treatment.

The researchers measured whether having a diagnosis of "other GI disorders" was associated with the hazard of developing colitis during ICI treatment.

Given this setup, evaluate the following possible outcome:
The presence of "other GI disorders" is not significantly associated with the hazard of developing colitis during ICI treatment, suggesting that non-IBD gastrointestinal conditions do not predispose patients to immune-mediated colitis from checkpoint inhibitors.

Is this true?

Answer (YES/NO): NO